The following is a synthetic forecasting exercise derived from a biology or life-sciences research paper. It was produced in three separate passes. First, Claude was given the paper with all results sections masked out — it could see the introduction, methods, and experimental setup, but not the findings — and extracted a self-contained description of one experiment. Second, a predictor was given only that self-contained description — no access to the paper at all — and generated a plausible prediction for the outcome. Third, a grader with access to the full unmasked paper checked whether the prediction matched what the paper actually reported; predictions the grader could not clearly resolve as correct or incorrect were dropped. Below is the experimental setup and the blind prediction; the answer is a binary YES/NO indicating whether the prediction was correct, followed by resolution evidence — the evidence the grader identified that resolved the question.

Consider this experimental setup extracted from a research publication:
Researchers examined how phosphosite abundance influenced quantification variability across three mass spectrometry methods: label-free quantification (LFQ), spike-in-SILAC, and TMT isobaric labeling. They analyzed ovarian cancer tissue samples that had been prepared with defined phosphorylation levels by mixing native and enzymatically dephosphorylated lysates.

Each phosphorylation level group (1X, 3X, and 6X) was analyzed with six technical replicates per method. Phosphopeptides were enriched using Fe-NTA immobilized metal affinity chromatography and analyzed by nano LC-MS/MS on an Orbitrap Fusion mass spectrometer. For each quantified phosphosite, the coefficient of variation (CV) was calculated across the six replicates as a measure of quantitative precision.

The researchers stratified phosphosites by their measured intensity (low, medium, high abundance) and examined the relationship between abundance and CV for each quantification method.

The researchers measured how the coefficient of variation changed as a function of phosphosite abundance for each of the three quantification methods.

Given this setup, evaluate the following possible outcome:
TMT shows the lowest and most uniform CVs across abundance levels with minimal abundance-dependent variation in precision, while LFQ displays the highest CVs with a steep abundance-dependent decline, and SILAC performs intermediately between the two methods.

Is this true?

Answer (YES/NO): YES